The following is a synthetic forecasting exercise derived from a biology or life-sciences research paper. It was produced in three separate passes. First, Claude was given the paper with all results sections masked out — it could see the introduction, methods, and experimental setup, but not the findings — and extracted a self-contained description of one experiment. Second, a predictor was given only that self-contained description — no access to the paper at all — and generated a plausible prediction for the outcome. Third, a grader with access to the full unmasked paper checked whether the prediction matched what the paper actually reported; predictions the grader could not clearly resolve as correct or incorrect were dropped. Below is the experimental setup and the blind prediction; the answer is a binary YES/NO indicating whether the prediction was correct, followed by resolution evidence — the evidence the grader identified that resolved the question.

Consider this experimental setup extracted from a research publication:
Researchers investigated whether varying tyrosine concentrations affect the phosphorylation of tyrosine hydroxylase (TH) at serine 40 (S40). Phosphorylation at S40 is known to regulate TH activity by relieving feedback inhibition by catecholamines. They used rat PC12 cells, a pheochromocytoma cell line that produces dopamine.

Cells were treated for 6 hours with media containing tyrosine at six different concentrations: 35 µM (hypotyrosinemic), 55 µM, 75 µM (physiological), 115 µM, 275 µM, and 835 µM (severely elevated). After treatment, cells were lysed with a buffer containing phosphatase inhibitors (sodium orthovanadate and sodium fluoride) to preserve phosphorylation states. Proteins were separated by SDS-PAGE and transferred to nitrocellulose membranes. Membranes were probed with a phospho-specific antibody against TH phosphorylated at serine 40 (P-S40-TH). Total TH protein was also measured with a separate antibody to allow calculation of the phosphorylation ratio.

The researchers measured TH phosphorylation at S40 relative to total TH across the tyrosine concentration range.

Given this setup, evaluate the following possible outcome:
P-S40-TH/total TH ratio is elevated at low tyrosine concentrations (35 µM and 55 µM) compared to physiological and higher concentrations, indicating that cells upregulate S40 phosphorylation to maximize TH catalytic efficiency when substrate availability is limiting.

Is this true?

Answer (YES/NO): NO